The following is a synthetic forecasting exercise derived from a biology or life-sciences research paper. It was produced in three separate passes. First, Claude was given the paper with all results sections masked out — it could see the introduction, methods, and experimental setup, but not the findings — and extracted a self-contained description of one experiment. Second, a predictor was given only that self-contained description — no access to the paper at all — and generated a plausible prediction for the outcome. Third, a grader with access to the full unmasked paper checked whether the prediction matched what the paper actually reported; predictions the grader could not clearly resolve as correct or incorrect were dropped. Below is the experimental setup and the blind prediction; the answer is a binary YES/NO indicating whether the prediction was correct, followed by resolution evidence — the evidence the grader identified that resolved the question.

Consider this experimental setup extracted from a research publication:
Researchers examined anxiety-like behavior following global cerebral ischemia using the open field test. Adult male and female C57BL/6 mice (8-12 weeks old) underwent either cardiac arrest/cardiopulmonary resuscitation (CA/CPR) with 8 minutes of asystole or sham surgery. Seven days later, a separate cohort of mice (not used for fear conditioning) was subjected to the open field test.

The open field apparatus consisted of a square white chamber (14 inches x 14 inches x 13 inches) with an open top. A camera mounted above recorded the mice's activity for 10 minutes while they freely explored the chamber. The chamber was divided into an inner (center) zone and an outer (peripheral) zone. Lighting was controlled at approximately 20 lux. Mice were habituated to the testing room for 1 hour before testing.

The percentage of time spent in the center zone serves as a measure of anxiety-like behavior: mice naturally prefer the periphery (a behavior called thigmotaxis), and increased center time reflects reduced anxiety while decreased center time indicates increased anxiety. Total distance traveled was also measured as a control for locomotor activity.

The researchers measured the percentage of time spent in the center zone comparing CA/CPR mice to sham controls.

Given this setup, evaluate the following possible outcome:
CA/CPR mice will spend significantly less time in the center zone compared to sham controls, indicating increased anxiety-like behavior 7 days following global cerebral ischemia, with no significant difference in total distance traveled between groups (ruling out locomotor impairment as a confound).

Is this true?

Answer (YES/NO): YES